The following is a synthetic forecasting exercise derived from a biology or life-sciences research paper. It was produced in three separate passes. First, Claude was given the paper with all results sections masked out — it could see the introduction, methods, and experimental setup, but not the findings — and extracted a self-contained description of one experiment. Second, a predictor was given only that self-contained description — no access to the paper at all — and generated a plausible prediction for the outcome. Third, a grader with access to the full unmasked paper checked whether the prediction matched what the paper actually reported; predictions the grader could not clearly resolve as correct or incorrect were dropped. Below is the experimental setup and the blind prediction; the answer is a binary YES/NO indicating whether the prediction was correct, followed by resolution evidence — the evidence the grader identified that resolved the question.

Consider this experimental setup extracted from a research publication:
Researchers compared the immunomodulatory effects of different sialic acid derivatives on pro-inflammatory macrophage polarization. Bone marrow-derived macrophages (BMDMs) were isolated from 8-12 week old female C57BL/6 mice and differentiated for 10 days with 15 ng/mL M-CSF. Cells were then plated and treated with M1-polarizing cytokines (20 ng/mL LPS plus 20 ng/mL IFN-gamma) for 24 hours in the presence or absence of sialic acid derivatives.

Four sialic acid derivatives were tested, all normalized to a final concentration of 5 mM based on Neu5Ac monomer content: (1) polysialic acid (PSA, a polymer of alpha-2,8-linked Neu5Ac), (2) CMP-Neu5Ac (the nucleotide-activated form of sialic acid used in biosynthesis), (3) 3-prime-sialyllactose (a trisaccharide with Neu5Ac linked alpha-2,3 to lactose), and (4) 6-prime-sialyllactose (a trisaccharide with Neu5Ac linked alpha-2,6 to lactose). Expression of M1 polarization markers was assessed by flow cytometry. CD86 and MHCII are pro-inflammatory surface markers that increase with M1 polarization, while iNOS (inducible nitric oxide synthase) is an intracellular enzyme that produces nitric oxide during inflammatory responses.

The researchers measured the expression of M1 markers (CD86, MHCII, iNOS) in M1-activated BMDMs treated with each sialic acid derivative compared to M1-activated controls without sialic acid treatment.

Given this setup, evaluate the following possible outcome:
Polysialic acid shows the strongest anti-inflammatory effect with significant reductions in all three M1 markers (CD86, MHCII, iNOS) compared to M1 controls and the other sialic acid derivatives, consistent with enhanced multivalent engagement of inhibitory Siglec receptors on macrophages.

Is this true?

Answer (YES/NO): NO